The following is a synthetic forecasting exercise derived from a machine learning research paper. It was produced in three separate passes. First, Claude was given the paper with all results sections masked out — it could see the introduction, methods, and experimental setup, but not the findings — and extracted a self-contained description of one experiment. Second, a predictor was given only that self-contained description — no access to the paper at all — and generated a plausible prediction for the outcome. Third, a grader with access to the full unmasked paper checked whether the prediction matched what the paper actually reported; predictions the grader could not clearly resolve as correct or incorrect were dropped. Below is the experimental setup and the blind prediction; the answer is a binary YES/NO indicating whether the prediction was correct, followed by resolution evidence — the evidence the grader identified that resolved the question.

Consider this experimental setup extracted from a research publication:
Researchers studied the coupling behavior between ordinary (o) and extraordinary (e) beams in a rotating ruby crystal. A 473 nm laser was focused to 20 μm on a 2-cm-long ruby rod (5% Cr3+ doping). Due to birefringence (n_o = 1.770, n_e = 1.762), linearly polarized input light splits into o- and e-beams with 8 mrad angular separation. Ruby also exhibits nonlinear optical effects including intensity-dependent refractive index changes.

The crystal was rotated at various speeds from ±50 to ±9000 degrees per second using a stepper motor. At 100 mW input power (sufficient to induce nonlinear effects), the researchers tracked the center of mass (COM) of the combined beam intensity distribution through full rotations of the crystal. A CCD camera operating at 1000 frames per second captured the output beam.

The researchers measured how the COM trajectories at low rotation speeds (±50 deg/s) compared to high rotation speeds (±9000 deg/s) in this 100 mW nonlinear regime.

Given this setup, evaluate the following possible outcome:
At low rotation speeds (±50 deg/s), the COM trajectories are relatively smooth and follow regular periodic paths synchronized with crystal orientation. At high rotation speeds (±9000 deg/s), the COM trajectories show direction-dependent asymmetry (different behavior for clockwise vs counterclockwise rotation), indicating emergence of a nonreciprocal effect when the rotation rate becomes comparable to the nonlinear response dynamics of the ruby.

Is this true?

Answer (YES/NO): NO